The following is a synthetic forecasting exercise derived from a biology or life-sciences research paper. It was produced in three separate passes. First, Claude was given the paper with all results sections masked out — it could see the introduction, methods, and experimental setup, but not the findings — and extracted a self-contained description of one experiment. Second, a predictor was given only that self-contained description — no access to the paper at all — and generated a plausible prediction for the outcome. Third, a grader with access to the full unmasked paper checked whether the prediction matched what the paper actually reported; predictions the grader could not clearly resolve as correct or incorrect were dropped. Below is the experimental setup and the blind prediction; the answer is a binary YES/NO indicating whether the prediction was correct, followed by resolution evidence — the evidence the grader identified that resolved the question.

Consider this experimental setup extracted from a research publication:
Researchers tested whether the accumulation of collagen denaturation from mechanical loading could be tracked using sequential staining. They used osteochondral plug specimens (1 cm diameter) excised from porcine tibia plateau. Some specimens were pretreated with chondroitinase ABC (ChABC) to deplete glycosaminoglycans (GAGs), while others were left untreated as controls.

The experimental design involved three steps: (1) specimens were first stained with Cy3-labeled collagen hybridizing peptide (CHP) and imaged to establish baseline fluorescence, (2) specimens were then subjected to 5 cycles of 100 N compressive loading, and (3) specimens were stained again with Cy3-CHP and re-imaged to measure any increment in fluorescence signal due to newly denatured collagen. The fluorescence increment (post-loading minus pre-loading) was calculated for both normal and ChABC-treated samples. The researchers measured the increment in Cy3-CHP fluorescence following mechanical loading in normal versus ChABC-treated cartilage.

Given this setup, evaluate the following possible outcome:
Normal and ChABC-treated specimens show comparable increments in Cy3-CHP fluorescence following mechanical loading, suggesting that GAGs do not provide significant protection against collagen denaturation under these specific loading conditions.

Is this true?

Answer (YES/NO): NO